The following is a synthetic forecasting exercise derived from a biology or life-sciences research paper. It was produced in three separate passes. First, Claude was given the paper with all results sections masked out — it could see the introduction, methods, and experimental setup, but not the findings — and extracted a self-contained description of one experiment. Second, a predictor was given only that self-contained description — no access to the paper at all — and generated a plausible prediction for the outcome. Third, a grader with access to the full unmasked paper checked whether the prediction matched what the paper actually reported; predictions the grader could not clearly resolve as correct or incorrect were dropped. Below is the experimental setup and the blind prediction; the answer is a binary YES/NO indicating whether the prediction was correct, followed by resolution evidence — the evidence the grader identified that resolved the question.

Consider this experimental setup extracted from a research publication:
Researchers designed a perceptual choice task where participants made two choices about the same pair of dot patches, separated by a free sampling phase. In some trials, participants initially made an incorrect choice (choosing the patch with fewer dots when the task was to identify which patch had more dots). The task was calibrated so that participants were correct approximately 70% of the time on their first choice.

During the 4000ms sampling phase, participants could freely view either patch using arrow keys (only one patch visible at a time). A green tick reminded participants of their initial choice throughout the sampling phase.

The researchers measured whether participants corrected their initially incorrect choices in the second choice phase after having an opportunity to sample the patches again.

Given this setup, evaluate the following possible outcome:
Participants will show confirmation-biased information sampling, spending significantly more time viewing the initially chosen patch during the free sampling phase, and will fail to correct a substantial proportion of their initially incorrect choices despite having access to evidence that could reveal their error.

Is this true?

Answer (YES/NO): YES